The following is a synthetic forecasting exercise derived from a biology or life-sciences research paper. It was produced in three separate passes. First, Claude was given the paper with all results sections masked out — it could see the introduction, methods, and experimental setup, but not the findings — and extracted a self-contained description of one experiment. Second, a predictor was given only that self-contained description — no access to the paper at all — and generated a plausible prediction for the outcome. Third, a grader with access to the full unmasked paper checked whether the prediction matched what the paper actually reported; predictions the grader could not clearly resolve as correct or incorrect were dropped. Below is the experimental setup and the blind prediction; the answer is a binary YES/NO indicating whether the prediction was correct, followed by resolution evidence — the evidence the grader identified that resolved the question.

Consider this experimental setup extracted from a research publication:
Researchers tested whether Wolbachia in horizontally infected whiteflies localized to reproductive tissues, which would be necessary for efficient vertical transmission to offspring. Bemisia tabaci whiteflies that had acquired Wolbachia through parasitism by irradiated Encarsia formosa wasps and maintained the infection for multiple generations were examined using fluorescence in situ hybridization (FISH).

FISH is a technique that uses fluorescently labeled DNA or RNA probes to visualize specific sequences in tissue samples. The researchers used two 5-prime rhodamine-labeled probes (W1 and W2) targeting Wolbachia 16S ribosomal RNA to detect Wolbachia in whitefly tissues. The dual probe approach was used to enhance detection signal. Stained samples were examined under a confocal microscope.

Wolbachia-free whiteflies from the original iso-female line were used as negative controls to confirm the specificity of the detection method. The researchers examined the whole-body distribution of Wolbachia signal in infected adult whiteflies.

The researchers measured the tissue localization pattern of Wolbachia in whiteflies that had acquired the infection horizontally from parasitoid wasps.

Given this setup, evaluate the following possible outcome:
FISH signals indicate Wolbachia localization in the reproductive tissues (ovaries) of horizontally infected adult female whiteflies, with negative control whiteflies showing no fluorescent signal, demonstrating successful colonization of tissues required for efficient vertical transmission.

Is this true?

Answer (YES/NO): YES